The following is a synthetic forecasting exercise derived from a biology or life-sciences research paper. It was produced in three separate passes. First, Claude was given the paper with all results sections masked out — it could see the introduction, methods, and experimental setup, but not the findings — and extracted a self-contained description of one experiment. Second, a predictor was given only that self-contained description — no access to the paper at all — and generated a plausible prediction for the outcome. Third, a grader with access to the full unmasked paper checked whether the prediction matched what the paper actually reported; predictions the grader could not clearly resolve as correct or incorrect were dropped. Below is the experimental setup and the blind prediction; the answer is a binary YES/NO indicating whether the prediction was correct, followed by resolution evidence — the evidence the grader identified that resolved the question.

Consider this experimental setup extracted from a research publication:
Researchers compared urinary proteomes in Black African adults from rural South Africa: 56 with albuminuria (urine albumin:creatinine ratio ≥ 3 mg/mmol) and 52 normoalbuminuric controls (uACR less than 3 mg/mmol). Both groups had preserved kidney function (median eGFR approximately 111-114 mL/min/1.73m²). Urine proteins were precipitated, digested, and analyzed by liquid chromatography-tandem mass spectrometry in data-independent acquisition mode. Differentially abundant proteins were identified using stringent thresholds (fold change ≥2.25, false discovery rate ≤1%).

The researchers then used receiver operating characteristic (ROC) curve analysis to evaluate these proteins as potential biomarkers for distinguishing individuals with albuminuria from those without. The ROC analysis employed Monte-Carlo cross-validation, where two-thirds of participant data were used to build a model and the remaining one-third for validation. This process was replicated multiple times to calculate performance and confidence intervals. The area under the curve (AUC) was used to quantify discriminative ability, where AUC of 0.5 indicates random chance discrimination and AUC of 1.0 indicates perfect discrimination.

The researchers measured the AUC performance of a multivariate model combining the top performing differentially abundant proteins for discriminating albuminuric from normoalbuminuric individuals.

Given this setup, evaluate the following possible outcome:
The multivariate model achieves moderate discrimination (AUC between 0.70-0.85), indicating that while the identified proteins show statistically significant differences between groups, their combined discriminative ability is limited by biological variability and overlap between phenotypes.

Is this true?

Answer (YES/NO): NO